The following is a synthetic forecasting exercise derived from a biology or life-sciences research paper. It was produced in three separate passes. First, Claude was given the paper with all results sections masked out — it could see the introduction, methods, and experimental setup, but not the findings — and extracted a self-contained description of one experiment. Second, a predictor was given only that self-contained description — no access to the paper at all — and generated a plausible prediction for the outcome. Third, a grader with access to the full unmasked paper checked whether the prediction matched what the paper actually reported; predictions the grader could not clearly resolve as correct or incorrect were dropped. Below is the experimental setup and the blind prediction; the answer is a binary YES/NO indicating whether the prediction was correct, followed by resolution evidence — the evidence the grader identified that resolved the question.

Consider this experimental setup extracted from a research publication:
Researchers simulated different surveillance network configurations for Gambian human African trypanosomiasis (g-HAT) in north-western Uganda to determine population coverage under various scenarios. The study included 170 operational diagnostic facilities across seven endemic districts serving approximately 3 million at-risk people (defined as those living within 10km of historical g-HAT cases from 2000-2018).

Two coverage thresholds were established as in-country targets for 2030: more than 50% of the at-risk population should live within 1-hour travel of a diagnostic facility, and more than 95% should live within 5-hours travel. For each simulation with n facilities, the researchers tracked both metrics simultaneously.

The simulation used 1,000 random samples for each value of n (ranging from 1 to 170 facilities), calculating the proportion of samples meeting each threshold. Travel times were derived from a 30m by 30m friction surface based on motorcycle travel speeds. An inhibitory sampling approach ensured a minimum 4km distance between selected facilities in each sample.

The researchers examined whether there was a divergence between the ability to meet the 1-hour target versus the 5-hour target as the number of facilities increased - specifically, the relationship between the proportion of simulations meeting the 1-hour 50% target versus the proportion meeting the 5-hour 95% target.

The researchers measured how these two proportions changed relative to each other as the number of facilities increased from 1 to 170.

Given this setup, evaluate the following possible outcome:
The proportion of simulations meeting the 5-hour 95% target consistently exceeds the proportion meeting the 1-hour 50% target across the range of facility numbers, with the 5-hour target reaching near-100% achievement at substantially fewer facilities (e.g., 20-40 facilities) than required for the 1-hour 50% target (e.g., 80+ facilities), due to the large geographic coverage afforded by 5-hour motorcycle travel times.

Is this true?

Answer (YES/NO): NO